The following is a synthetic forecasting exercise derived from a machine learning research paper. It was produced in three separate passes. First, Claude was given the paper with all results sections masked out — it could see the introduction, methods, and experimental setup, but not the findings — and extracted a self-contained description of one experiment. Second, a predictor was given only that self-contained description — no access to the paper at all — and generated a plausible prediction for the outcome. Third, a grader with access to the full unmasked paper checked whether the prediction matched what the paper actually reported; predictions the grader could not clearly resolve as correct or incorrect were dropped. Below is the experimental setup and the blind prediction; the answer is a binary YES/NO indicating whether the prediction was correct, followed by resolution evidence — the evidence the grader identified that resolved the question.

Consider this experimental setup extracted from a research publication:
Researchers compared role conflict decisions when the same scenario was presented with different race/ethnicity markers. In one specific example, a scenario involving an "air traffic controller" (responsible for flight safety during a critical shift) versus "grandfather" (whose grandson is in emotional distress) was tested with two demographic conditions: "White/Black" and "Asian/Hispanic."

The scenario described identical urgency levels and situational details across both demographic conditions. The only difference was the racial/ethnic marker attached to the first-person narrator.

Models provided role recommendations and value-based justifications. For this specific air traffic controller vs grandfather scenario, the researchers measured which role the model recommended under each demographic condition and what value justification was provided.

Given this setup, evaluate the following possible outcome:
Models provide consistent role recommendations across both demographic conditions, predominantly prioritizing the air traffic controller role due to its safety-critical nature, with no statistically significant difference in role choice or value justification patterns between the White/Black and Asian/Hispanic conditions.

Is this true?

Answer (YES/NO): NO